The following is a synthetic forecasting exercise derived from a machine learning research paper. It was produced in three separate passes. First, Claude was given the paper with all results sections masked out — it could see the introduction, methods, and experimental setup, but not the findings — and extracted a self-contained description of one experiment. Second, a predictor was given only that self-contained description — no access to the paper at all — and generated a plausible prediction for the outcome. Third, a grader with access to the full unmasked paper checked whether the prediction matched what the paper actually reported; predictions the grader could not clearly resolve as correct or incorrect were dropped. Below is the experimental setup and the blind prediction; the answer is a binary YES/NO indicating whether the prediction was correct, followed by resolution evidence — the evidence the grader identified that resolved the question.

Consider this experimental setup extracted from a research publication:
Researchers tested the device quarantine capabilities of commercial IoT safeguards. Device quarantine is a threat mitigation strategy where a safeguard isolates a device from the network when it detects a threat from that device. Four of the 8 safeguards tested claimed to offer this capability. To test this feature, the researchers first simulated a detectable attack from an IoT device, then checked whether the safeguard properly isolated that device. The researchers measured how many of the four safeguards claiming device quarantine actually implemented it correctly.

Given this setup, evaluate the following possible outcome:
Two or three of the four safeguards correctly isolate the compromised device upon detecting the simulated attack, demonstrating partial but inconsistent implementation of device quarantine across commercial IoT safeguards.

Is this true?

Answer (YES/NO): YES